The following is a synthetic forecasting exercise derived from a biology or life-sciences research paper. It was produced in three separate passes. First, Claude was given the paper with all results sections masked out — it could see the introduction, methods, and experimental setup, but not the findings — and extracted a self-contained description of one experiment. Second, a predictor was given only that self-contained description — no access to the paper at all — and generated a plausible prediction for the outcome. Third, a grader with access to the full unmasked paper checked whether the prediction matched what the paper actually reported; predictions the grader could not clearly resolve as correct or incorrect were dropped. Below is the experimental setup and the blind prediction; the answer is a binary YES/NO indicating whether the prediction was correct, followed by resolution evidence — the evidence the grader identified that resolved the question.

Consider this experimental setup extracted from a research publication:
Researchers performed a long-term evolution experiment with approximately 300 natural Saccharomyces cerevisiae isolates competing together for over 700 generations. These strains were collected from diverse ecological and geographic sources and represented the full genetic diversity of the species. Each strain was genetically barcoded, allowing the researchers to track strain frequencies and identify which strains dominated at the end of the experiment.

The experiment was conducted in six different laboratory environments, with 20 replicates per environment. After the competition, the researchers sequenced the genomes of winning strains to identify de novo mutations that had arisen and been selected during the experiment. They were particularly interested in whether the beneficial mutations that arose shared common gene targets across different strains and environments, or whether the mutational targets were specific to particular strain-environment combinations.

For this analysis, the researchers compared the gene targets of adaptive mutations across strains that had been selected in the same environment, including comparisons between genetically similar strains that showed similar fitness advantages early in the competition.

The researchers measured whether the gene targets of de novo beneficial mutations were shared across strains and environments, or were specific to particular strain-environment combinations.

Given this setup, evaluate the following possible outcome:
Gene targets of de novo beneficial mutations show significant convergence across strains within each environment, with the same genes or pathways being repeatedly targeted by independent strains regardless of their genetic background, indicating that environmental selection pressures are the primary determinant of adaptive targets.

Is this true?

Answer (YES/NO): NO